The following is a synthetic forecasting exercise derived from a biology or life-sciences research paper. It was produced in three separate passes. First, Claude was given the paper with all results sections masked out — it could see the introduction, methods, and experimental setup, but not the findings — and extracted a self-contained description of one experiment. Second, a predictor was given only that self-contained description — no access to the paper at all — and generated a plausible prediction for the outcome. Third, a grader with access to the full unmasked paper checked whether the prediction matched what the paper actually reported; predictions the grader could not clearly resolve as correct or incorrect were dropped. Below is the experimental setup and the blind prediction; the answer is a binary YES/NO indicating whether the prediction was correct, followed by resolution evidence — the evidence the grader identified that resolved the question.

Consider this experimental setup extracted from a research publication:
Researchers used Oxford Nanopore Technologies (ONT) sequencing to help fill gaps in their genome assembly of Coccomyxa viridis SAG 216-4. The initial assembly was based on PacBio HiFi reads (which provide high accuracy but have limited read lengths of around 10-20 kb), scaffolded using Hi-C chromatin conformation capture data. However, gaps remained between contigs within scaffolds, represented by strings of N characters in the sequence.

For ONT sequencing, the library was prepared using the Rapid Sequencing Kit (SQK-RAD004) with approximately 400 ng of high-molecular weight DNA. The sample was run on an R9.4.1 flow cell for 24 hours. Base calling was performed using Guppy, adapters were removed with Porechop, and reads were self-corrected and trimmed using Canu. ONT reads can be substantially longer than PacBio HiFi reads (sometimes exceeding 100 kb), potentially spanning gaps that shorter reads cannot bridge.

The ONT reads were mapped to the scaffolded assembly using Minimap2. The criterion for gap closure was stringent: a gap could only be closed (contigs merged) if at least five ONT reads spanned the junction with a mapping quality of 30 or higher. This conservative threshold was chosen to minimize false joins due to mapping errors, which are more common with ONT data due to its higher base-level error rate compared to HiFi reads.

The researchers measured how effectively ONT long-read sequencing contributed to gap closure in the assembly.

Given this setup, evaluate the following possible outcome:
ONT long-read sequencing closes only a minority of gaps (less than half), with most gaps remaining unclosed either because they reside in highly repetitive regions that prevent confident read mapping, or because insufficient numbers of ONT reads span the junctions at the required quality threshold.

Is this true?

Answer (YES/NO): YES